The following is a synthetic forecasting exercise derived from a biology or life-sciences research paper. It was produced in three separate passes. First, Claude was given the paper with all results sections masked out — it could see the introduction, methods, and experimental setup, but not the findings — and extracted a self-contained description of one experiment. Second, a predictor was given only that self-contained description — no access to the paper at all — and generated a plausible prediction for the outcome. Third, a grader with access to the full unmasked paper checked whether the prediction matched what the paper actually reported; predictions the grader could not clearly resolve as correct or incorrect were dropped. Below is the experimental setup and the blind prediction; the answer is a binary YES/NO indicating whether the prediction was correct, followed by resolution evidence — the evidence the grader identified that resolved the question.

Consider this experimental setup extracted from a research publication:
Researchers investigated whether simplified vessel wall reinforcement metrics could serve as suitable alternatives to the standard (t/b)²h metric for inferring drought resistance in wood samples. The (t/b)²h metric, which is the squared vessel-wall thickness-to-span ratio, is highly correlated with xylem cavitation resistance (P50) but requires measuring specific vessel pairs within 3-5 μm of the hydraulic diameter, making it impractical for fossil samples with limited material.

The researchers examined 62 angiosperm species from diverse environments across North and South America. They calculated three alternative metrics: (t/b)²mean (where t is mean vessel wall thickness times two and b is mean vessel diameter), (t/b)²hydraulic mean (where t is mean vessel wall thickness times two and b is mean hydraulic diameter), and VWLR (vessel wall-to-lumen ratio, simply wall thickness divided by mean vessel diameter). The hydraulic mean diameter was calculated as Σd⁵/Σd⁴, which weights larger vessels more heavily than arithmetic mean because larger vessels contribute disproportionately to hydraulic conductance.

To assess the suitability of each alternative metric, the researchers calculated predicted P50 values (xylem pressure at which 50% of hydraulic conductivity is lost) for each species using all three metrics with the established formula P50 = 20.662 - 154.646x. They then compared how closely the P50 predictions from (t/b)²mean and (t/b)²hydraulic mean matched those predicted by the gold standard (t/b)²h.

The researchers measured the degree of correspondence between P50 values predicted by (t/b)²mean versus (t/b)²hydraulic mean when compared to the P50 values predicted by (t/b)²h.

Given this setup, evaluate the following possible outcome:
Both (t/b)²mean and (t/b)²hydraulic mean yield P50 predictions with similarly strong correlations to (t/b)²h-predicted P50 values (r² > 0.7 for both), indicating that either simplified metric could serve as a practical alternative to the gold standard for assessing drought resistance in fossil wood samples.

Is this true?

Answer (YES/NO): NO